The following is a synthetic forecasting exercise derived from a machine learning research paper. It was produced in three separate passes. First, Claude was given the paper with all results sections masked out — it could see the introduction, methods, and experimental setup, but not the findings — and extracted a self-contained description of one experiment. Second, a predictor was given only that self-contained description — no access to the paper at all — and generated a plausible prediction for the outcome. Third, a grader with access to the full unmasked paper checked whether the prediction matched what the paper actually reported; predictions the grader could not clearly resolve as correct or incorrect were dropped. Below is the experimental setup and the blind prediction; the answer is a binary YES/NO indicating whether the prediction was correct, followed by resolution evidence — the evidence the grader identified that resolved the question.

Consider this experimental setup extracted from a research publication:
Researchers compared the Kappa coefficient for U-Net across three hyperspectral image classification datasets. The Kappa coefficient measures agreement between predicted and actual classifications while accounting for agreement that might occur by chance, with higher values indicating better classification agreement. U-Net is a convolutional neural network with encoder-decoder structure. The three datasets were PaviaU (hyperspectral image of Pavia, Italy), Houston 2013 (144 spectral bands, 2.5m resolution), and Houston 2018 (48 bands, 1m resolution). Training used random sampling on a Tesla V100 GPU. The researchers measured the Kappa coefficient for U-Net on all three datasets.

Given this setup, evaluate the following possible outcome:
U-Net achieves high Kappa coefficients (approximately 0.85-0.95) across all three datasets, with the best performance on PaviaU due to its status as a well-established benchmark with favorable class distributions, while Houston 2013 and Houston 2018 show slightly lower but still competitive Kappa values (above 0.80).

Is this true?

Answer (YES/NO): NO